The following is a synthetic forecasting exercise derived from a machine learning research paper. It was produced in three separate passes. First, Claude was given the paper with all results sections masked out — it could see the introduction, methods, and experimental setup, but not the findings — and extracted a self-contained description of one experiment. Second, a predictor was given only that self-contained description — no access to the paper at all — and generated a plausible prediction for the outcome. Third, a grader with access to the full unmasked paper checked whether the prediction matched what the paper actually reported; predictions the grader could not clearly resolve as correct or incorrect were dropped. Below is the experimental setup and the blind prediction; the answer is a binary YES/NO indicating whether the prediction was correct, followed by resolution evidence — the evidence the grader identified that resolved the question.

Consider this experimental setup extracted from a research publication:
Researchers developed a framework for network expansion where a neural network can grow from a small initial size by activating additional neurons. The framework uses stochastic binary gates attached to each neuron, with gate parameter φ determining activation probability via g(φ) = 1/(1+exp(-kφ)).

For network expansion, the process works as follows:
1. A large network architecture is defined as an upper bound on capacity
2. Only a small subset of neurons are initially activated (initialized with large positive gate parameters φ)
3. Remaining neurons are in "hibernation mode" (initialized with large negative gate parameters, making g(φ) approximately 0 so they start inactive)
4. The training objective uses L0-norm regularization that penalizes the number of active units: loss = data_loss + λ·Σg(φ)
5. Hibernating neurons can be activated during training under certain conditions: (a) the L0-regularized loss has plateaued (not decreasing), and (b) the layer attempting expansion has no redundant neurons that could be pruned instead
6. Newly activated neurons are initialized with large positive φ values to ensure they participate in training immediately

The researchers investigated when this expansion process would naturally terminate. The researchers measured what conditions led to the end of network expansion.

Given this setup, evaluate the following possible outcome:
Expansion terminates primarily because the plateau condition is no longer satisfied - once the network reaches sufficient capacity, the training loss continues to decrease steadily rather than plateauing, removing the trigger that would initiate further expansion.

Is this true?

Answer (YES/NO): NO